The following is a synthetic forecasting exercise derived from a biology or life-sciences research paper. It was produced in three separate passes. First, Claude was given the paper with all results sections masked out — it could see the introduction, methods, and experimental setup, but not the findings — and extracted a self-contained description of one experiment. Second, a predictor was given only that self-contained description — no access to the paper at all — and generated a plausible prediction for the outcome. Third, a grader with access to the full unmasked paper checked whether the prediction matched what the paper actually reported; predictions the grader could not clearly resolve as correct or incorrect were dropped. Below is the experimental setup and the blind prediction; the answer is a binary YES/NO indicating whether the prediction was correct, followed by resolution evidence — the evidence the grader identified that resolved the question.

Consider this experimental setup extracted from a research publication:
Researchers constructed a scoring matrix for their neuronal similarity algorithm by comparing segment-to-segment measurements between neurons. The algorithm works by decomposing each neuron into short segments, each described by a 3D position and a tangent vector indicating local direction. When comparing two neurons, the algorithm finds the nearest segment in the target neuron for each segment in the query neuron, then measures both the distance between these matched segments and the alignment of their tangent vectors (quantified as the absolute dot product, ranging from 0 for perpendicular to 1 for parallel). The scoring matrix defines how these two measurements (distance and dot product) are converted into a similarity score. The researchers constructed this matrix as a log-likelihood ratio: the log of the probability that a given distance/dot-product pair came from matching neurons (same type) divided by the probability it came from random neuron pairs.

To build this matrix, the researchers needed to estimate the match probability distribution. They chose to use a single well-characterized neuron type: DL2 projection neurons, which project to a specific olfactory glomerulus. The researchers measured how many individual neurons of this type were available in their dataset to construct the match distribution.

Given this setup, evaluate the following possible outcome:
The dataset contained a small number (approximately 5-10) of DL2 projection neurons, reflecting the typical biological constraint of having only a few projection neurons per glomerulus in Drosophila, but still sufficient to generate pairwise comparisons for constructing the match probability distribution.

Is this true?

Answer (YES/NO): NO